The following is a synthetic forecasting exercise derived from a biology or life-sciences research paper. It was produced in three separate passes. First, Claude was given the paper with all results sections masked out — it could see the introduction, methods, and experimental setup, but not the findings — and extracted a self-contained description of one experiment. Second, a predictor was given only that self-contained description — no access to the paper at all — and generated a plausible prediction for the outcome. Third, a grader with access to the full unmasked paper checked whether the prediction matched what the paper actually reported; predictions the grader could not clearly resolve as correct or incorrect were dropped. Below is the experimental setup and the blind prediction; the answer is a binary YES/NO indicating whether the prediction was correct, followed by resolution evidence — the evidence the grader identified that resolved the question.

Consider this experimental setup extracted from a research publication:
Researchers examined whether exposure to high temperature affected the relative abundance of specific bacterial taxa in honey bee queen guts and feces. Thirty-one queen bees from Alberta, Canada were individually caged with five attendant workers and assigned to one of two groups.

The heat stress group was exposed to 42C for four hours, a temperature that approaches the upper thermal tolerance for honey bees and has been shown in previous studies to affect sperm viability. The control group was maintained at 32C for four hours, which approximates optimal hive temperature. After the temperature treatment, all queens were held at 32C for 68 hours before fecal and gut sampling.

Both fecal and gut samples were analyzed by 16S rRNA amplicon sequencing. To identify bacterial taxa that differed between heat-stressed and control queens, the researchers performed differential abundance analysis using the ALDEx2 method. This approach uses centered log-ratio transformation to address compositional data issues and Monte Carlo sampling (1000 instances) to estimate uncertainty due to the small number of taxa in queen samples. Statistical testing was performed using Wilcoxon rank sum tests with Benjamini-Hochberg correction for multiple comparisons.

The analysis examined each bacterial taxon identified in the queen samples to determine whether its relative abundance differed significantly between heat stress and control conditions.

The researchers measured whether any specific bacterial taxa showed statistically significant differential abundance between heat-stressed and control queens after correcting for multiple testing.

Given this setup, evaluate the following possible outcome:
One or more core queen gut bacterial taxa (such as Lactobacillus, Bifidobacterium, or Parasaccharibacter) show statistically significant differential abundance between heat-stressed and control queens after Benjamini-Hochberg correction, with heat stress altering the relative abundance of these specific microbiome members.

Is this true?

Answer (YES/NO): NO